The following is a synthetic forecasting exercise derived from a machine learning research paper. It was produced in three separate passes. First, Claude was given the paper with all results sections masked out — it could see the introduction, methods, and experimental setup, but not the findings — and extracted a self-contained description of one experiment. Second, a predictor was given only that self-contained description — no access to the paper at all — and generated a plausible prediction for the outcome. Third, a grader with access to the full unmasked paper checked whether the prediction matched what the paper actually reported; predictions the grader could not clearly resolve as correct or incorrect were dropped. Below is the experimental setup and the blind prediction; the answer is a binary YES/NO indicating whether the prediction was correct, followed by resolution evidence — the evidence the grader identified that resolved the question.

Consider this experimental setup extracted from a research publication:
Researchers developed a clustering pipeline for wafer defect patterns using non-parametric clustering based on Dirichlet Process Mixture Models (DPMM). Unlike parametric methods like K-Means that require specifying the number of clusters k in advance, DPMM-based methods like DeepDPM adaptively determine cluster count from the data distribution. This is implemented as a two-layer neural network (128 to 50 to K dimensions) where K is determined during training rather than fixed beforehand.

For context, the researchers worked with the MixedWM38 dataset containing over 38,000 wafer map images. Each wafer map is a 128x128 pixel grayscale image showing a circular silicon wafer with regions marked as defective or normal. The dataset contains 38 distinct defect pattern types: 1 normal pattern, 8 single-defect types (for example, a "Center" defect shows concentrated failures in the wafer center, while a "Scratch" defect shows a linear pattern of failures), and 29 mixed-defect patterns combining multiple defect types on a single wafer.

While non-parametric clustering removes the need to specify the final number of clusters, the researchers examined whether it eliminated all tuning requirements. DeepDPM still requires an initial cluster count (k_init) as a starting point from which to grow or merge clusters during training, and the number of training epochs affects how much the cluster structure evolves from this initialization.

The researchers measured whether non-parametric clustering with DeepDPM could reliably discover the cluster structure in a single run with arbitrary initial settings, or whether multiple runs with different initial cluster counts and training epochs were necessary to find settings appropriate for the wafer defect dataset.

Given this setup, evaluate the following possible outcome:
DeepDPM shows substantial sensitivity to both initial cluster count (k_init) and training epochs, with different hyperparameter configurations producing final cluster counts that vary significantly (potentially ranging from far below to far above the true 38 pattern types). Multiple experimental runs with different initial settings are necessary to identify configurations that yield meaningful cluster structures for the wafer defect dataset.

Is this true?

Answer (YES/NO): YES